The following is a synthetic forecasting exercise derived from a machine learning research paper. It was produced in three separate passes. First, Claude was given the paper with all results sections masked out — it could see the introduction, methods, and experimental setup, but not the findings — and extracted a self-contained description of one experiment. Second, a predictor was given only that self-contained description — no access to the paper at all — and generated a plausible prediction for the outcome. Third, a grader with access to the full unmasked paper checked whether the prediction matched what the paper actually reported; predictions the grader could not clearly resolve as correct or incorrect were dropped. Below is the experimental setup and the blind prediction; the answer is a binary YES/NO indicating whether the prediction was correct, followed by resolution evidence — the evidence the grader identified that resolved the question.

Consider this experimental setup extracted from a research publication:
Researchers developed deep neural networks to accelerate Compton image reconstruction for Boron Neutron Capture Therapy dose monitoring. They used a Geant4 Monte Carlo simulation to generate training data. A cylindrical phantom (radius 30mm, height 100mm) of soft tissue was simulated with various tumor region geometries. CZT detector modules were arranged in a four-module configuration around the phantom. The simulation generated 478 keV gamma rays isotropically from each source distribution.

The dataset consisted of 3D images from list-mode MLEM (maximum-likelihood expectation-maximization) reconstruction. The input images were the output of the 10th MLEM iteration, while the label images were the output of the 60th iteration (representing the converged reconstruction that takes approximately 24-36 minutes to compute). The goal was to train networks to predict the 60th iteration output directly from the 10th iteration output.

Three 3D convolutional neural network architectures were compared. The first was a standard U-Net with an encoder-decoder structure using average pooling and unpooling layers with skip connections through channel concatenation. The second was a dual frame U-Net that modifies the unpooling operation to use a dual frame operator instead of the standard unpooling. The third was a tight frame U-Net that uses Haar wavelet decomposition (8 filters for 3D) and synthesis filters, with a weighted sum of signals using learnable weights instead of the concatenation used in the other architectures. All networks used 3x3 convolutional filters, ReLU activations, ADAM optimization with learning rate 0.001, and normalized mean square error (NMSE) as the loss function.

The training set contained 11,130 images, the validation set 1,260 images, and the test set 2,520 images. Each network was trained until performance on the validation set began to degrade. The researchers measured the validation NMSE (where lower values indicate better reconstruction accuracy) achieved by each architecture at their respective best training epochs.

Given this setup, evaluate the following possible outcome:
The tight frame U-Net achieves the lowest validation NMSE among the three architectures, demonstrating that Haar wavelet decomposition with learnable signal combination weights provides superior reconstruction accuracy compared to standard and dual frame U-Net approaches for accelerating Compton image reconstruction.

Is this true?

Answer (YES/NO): YES